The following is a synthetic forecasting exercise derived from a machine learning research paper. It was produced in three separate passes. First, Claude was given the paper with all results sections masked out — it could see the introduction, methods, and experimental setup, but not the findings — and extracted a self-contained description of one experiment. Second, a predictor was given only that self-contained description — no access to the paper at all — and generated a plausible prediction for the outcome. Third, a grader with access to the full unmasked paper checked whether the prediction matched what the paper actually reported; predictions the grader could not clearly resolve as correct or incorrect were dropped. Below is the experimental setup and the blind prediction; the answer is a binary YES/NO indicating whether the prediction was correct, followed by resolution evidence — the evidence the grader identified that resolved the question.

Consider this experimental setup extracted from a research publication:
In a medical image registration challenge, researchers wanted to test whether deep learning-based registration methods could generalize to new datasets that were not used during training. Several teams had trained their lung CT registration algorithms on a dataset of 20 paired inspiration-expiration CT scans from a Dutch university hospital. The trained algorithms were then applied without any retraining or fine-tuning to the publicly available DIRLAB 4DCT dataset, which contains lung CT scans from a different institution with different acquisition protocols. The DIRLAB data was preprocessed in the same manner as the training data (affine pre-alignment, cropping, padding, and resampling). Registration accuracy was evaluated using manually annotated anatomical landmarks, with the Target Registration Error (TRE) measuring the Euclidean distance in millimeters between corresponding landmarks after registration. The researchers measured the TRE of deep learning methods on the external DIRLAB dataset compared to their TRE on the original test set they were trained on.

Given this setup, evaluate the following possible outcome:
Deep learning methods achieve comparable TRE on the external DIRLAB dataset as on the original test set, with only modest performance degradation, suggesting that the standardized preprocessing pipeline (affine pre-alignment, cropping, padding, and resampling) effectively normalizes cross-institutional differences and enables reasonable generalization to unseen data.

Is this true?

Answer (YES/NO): YES